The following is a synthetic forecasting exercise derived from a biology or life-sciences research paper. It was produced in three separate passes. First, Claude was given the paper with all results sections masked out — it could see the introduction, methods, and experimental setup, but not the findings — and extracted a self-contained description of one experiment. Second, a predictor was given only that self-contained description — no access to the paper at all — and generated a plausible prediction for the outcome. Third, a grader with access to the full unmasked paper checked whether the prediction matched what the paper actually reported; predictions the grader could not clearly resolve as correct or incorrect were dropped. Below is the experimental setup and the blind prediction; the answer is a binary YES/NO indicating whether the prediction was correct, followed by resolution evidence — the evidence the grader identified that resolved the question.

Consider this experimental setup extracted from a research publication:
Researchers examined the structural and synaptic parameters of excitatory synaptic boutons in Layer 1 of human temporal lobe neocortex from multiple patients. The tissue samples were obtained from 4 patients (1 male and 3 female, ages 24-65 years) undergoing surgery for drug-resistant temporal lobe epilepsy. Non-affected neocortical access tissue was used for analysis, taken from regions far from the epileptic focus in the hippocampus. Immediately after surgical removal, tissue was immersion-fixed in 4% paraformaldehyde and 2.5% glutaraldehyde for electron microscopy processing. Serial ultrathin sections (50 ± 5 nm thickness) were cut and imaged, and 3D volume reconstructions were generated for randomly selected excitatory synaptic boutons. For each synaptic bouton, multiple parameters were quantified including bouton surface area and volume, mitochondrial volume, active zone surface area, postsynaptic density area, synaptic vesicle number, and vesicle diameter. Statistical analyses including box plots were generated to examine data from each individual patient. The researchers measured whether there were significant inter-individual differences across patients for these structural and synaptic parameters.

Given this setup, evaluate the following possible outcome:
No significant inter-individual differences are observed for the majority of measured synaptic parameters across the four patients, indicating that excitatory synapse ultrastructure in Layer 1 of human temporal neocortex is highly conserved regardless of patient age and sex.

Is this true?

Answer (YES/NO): NO